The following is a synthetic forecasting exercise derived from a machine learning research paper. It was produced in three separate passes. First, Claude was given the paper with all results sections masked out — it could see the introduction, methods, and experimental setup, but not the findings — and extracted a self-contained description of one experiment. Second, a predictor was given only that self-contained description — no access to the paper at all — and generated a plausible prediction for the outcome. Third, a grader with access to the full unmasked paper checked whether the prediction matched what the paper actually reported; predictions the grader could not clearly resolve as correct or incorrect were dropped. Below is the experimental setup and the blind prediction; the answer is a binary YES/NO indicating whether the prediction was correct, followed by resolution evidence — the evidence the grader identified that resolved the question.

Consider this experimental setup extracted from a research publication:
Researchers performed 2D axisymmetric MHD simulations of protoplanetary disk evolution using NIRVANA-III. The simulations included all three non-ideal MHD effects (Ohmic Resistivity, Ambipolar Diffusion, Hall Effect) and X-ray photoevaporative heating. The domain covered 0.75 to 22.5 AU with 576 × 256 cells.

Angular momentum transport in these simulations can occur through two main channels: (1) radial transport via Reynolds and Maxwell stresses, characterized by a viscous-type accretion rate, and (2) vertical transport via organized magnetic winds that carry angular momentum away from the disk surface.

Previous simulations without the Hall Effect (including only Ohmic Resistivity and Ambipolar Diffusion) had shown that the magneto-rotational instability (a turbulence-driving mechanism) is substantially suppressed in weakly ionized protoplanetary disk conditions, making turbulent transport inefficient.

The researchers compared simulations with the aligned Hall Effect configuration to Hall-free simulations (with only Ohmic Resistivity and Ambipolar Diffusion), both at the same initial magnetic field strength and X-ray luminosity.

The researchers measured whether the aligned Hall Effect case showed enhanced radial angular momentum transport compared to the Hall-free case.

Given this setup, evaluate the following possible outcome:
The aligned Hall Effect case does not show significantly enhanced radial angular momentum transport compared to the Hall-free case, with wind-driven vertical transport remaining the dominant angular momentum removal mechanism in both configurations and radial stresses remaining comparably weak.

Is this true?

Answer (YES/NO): NO